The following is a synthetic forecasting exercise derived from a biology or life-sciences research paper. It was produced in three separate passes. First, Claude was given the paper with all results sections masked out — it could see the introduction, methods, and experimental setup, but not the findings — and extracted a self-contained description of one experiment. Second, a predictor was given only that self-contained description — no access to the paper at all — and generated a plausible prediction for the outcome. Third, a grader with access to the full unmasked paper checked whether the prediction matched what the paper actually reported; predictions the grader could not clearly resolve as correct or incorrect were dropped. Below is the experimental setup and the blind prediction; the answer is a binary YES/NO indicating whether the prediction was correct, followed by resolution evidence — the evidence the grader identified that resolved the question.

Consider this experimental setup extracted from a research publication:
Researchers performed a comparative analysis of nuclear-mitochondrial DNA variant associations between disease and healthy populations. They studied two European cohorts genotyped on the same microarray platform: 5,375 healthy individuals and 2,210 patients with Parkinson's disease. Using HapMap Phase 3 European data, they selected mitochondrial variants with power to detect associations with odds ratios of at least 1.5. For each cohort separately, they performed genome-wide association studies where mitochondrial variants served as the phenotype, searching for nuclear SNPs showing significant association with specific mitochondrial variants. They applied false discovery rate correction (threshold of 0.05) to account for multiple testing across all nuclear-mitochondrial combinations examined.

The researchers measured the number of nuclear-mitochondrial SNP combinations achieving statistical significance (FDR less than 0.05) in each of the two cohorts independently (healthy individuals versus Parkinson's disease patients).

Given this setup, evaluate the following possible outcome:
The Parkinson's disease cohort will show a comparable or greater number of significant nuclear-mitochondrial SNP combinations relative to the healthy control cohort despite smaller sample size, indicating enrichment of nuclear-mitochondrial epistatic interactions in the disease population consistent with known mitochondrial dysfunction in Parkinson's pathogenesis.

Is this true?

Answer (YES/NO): YES